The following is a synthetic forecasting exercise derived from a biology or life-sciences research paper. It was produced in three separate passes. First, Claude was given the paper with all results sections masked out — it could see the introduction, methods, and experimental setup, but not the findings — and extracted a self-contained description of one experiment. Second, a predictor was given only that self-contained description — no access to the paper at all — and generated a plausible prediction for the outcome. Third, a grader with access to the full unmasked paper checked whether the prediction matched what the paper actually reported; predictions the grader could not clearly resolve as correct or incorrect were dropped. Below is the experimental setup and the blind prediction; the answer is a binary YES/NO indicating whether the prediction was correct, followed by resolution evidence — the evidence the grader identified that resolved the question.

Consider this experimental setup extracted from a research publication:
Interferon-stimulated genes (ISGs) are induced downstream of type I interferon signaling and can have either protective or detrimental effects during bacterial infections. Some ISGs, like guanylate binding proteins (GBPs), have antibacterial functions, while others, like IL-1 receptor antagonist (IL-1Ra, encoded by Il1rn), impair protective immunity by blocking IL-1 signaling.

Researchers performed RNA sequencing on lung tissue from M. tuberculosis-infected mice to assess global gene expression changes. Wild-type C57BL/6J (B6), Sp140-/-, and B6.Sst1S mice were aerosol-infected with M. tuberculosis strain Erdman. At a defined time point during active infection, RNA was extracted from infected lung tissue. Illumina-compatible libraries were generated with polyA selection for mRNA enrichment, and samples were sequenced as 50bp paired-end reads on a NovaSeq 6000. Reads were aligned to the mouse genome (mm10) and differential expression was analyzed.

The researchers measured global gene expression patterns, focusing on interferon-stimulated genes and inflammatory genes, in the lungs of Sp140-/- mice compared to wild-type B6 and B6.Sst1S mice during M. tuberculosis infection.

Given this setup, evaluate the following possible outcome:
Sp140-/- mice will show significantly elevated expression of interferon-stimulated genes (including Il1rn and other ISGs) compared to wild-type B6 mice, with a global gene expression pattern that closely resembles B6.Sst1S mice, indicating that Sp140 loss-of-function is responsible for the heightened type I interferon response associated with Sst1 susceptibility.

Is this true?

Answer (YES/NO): YES